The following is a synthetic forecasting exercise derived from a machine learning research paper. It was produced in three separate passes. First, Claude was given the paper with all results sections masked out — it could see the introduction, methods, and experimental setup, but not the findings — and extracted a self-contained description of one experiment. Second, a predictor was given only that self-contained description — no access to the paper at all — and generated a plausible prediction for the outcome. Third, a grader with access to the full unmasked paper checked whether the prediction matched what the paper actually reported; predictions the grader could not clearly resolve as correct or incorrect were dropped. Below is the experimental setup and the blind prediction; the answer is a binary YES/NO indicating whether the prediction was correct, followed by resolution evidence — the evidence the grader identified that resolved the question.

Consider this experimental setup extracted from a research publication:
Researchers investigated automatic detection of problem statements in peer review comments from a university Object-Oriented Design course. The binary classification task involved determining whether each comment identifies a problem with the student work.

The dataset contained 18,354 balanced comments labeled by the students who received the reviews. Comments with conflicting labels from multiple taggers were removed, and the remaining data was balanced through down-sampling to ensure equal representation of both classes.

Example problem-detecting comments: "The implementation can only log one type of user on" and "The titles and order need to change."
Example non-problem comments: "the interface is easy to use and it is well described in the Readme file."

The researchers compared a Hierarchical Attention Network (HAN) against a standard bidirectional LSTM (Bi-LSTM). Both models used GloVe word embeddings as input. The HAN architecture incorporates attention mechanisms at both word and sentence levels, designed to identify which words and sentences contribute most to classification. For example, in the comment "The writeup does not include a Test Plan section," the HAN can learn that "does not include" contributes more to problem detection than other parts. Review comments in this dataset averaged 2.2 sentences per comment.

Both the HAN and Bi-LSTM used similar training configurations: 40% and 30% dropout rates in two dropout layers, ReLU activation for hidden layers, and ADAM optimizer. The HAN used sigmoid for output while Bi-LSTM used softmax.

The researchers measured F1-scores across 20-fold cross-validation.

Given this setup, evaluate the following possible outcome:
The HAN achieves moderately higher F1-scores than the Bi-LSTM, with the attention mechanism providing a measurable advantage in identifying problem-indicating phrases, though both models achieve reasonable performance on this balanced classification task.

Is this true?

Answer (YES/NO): YES